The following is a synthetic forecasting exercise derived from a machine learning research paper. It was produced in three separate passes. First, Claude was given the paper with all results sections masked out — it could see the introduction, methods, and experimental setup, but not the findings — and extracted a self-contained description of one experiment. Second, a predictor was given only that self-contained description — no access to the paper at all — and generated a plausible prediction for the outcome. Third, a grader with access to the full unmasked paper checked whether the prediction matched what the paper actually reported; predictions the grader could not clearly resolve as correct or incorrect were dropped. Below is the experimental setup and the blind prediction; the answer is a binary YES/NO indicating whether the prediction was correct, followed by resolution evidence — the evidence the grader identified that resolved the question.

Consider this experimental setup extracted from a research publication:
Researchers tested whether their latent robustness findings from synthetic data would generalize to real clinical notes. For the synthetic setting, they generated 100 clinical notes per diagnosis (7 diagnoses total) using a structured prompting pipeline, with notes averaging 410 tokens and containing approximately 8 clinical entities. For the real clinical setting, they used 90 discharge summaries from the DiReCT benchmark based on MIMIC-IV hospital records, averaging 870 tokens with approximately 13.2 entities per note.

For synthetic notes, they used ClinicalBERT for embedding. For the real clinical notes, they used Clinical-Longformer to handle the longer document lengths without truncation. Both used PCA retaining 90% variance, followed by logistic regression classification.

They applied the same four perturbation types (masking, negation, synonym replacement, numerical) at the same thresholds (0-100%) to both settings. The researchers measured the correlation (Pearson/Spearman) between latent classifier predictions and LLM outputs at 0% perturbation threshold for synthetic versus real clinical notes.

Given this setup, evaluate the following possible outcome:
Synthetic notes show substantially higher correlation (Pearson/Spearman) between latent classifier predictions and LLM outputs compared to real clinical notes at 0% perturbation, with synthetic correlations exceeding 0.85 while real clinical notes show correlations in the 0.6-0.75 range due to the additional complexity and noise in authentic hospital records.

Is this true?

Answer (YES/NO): NO